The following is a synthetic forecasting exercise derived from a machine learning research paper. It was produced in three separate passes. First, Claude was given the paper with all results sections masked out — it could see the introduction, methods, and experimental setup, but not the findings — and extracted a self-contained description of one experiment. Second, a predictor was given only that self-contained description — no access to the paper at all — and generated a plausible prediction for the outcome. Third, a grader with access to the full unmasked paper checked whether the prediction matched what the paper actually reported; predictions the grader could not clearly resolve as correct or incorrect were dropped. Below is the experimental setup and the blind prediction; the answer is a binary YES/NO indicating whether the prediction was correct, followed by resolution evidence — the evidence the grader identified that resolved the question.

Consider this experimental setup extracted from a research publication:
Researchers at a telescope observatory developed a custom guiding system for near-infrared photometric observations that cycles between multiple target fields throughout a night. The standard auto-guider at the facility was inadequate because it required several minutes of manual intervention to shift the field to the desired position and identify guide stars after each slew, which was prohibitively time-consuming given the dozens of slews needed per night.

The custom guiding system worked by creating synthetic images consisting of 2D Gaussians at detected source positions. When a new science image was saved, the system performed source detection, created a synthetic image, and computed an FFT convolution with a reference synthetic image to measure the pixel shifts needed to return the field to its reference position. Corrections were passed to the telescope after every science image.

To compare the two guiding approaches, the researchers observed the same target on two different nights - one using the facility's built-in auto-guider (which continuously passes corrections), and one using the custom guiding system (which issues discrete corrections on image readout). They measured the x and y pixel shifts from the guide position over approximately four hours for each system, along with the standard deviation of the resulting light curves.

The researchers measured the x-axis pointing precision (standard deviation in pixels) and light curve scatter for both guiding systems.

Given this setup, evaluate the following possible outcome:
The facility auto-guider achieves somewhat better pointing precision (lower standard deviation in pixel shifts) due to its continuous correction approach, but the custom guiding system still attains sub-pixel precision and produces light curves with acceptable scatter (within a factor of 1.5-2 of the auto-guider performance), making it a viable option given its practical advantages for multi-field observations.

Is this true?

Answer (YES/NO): NO